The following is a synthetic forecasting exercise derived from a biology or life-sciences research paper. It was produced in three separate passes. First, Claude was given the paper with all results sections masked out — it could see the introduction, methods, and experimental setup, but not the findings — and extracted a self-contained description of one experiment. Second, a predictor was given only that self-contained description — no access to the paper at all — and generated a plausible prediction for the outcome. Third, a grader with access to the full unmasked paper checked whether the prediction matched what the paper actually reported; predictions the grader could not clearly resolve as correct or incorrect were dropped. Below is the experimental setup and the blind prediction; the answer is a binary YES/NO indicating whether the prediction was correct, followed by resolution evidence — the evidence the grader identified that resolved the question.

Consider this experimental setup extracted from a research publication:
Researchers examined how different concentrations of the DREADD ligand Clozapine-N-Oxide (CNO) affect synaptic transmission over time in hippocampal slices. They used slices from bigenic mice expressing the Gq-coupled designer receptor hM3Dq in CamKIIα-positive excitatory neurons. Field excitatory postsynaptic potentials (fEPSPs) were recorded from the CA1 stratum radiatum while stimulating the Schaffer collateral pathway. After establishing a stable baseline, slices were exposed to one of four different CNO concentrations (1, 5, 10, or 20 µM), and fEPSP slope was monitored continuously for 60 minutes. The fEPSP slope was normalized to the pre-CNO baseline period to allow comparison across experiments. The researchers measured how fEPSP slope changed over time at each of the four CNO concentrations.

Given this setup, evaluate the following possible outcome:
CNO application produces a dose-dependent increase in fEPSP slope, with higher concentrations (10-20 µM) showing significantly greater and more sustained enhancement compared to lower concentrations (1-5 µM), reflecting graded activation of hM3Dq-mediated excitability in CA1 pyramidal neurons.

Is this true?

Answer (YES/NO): NO